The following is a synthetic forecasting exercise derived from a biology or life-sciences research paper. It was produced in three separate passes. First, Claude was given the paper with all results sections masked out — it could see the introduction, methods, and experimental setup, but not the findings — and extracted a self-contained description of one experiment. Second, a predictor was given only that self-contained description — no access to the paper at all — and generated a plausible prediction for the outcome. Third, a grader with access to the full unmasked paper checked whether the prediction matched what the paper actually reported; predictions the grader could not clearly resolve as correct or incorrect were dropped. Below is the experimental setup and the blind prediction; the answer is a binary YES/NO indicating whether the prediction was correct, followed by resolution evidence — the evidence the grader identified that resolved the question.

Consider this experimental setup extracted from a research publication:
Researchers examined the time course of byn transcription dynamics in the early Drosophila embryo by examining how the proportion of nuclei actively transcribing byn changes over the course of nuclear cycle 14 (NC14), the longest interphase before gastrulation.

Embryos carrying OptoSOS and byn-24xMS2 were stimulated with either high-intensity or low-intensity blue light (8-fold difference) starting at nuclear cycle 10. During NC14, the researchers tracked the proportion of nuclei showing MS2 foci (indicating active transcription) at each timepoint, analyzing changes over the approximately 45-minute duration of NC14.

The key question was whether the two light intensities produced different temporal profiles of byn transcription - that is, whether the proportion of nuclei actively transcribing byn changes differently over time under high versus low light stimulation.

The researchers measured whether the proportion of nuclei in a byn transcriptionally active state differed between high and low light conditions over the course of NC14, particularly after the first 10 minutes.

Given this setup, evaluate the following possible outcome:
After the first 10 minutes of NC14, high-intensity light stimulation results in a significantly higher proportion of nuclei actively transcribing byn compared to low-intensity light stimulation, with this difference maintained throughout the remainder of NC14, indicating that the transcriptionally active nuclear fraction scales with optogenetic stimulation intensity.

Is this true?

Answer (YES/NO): NO